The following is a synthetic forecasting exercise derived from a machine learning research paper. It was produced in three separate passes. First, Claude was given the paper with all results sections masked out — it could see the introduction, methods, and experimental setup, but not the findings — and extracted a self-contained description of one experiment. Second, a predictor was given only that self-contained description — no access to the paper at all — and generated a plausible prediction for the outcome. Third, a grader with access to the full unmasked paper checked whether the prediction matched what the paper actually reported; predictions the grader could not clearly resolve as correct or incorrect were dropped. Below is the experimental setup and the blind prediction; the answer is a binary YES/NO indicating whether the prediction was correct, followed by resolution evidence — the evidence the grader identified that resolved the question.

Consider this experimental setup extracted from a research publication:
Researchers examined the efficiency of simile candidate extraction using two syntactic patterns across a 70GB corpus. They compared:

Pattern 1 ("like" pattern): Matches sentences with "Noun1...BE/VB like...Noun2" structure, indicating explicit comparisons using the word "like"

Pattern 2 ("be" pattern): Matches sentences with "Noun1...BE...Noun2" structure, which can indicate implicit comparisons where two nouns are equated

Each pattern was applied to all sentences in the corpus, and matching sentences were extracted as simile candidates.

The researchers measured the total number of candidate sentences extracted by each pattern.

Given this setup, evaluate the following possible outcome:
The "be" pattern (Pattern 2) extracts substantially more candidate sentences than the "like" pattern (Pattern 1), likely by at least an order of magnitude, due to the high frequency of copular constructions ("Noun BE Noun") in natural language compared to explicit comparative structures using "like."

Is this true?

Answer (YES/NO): YES